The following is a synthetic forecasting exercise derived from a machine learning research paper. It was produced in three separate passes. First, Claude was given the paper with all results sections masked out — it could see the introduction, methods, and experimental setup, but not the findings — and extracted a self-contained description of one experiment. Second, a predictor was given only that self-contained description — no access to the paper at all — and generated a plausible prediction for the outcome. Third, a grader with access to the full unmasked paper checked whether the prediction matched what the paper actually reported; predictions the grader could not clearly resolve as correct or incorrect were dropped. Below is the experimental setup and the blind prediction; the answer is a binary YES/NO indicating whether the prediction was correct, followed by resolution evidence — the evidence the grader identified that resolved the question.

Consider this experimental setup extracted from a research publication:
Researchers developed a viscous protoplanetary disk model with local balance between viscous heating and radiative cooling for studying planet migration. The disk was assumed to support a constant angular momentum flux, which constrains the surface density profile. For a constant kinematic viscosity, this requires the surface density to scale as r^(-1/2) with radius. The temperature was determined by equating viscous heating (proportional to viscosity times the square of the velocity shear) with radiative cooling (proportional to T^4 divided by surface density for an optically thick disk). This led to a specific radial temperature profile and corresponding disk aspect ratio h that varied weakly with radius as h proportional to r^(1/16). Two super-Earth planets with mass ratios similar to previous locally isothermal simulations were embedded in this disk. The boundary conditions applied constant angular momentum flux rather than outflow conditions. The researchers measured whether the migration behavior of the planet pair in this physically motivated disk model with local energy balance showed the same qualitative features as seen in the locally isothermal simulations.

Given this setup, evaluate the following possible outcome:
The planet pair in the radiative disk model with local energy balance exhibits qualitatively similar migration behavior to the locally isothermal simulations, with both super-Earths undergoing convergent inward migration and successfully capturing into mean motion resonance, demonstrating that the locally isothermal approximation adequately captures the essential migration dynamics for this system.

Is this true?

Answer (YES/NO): NO